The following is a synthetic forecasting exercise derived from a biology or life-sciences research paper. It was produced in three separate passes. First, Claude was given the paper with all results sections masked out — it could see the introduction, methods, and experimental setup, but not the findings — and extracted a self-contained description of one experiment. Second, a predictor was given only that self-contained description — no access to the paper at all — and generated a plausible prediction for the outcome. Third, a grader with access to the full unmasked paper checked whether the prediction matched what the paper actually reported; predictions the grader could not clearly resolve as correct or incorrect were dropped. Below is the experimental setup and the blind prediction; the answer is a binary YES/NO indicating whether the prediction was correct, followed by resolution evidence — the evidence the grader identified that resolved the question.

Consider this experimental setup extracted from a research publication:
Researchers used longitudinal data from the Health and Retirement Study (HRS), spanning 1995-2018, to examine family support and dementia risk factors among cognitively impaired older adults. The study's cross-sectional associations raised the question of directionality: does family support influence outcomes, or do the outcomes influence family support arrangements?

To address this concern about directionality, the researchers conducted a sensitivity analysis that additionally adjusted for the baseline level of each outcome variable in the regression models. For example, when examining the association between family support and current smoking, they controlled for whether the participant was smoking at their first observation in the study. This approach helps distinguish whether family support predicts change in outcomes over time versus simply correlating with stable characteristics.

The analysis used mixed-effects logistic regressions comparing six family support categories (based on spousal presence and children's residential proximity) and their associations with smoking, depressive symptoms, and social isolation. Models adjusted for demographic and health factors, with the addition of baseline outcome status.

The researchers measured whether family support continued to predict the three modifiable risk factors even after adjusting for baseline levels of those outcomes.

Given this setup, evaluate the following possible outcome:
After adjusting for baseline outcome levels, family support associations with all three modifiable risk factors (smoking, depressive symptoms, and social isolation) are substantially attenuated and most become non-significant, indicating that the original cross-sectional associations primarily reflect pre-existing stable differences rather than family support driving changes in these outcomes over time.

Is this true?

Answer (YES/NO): NO